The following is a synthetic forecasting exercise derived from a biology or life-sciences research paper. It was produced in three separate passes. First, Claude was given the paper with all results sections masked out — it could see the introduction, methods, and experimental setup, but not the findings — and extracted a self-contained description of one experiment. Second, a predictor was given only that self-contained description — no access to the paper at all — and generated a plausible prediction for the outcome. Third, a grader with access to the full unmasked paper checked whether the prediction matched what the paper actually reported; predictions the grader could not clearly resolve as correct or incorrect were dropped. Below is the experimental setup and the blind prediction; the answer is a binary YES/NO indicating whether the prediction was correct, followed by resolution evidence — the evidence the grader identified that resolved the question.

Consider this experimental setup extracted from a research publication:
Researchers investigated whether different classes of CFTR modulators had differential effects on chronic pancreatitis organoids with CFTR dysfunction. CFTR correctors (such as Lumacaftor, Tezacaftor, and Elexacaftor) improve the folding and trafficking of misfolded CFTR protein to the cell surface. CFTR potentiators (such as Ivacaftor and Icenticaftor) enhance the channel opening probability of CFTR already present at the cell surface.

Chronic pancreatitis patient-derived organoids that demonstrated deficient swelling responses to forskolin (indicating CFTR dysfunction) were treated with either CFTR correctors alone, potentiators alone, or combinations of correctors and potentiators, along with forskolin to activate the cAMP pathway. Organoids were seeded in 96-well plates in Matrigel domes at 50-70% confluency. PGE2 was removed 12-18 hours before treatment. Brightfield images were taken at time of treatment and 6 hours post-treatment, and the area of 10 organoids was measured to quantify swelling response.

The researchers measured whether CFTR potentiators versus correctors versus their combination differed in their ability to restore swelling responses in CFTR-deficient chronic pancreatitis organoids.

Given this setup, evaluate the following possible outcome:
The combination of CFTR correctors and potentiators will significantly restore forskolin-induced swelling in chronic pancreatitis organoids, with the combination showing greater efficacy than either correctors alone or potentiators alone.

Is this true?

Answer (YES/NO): NO